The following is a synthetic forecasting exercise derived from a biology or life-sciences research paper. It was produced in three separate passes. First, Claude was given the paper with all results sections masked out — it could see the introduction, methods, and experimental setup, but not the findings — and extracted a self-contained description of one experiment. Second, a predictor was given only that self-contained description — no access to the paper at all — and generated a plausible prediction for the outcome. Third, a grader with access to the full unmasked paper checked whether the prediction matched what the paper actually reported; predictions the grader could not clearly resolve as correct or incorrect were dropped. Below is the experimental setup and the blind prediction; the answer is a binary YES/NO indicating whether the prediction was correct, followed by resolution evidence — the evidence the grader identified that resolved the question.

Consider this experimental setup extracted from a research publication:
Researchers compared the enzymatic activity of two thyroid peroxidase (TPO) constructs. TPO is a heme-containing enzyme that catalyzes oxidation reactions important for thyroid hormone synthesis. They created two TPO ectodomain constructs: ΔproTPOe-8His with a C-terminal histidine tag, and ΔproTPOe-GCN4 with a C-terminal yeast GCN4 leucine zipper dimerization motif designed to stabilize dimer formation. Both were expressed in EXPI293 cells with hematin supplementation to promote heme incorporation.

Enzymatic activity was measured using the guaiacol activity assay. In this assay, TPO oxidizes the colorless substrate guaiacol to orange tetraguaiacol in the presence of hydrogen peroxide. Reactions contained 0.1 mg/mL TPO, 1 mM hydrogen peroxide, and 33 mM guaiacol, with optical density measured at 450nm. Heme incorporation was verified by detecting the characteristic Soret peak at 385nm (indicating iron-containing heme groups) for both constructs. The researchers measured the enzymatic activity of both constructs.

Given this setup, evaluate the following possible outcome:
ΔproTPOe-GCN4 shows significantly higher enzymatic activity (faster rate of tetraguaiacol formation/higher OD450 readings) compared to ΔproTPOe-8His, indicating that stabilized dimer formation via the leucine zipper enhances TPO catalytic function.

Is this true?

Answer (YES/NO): NO